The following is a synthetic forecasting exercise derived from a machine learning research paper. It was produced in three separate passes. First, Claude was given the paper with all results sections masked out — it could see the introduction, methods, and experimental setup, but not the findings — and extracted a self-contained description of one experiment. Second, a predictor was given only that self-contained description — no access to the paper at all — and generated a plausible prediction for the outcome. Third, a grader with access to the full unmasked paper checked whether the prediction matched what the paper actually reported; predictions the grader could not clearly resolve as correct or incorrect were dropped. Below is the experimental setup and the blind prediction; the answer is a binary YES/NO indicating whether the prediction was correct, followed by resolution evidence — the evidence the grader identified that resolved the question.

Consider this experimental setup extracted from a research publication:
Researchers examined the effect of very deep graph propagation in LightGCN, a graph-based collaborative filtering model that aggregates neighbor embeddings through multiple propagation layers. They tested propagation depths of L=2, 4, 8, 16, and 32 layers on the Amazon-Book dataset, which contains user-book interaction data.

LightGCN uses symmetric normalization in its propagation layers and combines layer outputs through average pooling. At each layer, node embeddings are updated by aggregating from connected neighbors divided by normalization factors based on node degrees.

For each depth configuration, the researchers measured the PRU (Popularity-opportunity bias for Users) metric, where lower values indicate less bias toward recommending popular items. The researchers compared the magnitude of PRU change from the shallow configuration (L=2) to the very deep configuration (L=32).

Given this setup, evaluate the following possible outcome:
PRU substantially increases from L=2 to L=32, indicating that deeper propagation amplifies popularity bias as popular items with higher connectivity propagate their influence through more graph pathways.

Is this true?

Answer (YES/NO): YES